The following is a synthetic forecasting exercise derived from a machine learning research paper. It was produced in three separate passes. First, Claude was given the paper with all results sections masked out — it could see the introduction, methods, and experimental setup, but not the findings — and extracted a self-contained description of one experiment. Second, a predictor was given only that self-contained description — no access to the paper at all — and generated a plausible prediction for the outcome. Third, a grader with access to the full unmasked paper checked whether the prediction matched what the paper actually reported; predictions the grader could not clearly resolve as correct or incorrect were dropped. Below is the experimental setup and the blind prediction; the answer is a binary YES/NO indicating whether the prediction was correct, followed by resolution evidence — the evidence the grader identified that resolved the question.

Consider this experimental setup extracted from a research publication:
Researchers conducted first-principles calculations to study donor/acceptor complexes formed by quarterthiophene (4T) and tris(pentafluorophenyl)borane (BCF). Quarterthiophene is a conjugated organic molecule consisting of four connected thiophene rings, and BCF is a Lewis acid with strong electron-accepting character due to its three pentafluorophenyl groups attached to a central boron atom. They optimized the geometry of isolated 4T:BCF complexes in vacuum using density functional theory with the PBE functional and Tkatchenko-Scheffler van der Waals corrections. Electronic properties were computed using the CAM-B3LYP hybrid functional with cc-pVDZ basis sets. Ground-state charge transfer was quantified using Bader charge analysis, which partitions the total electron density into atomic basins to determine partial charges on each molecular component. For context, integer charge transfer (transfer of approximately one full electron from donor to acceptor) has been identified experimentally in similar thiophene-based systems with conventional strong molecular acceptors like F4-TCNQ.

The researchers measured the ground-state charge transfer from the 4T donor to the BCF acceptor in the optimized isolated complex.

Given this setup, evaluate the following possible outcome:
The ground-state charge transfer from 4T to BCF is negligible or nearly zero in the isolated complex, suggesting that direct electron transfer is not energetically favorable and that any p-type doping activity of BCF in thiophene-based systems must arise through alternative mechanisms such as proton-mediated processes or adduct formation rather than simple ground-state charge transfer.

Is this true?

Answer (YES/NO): YES